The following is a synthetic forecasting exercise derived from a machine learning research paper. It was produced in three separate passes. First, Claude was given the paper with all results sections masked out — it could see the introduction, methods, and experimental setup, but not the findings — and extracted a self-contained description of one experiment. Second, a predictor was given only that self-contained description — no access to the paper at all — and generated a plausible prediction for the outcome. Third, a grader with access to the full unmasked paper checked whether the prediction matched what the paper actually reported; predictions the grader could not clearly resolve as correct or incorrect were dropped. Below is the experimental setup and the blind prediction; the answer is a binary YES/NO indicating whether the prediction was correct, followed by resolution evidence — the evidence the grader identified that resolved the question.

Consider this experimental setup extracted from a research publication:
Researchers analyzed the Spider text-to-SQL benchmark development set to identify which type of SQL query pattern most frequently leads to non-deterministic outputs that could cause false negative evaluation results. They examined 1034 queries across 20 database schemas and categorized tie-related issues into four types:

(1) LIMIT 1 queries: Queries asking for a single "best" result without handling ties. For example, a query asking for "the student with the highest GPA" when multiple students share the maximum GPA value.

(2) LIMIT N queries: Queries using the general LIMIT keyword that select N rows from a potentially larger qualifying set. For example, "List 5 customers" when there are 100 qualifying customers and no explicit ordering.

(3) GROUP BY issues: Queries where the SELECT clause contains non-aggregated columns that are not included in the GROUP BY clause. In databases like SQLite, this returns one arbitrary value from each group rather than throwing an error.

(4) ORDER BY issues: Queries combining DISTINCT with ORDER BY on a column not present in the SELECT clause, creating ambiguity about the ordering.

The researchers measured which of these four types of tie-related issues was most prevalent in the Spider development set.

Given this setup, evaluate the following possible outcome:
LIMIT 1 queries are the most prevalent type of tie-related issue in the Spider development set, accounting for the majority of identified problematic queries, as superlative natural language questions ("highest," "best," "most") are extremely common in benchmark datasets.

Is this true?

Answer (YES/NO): YES